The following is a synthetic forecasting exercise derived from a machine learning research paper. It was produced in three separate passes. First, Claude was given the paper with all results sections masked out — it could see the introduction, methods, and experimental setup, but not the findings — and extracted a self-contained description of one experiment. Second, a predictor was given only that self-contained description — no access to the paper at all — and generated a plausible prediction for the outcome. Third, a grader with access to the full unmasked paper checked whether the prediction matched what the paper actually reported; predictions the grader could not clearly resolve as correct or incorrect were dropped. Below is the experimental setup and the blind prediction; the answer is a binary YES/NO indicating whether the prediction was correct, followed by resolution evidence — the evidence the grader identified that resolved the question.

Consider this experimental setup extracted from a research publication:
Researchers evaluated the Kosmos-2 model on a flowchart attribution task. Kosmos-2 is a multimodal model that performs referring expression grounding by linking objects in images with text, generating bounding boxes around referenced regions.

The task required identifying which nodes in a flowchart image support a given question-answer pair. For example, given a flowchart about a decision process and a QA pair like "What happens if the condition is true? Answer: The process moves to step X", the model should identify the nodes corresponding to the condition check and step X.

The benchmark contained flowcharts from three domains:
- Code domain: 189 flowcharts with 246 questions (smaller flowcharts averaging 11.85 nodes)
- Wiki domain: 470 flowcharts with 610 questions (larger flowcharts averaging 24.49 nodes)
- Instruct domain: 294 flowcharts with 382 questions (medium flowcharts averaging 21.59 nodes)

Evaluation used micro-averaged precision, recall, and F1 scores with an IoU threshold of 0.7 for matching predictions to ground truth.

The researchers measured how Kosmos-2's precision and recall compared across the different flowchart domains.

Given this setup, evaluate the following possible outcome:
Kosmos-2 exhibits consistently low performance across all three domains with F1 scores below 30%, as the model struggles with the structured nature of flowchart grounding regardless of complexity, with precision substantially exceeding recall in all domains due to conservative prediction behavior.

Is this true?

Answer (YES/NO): YES